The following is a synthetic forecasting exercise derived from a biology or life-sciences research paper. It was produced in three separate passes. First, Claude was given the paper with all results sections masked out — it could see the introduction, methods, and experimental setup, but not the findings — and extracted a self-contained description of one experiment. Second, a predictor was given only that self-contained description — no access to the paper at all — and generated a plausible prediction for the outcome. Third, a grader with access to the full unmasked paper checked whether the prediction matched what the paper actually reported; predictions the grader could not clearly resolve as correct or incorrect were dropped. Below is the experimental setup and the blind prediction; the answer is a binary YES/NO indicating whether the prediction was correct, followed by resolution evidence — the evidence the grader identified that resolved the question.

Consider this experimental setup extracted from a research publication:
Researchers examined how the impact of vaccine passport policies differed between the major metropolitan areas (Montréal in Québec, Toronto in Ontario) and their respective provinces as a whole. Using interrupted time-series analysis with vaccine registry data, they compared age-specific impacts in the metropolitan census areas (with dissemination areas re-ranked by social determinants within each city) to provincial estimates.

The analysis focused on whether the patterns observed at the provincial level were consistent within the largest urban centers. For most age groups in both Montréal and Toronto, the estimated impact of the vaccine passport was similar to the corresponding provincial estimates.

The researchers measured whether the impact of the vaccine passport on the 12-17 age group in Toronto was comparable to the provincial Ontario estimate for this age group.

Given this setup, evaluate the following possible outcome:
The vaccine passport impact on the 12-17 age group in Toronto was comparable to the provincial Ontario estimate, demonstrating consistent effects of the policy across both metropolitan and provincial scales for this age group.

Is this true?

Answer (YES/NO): NO